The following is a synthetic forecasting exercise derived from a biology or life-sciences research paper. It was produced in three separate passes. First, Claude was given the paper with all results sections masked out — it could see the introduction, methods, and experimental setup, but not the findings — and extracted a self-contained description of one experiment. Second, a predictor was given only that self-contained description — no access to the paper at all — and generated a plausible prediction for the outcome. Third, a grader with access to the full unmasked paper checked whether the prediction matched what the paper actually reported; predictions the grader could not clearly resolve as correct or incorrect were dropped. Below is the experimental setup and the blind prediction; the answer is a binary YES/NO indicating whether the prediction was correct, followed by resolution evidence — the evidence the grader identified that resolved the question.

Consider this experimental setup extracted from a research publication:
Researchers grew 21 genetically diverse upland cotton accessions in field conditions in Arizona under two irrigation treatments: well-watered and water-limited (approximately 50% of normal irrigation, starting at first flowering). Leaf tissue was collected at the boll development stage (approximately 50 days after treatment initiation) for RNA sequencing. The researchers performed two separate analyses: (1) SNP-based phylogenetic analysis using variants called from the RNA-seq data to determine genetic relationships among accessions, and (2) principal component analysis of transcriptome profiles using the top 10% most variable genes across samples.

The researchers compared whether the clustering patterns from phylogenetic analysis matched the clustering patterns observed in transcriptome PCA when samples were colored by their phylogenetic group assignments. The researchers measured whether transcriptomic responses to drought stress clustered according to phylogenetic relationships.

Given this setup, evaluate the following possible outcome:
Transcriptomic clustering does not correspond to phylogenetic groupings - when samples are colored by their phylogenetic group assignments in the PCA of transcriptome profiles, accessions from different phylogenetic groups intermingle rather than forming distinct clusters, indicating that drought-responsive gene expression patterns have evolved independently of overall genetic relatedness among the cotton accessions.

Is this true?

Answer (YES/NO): YES